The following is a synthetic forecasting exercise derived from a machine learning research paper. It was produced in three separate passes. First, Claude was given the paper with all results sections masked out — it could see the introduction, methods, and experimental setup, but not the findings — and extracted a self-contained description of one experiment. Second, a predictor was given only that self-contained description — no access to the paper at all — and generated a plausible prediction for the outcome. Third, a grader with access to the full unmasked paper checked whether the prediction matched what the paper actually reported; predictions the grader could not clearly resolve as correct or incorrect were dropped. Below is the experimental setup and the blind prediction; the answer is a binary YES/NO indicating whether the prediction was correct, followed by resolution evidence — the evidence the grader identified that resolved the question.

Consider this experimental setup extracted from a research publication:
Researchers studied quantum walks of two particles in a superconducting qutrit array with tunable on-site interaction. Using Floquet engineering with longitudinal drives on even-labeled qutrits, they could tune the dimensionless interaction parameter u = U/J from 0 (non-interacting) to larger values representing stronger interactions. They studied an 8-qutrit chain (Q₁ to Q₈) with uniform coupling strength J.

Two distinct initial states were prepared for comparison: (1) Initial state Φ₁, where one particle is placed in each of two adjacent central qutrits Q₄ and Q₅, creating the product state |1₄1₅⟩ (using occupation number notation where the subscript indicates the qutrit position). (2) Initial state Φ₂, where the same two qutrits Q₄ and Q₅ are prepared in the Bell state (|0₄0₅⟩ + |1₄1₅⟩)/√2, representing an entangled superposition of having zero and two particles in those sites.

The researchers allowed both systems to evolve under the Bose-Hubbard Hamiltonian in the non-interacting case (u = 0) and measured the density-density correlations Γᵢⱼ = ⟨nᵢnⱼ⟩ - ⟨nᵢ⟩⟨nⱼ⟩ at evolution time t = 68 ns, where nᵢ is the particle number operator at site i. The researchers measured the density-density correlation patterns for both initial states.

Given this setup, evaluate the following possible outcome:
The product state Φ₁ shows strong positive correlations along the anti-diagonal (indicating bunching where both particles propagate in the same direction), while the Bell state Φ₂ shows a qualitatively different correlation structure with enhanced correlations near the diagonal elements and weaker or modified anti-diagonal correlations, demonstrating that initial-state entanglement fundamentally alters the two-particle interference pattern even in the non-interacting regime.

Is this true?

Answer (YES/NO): NO